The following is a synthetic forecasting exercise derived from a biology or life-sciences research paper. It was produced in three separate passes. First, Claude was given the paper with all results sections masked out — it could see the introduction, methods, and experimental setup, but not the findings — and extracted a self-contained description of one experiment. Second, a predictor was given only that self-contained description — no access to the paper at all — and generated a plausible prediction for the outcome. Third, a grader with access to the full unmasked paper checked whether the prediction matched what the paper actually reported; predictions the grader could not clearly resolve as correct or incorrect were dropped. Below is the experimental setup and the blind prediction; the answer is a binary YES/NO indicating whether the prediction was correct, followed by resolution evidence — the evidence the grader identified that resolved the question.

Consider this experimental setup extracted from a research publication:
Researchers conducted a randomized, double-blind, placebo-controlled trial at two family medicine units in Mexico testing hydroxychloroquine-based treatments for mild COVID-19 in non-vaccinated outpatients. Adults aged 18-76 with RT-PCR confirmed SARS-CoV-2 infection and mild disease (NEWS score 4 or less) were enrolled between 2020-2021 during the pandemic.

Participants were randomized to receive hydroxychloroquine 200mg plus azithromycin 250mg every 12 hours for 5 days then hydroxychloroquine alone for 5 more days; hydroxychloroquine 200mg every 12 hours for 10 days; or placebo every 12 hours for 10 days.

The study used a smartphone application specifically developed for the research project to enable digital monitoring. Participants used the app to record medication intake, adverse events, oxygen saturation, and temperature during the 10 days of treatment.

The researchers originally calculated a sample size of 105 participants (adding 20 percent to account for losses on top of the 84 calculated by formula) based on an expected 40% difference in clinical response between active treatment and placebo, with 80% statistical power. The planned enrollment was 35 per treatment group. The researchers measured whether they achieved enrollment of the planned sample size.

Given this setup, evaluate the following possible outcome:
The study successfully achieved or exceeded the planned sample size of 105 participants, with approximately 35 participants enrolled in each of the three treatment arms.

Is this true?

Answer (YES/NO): NO